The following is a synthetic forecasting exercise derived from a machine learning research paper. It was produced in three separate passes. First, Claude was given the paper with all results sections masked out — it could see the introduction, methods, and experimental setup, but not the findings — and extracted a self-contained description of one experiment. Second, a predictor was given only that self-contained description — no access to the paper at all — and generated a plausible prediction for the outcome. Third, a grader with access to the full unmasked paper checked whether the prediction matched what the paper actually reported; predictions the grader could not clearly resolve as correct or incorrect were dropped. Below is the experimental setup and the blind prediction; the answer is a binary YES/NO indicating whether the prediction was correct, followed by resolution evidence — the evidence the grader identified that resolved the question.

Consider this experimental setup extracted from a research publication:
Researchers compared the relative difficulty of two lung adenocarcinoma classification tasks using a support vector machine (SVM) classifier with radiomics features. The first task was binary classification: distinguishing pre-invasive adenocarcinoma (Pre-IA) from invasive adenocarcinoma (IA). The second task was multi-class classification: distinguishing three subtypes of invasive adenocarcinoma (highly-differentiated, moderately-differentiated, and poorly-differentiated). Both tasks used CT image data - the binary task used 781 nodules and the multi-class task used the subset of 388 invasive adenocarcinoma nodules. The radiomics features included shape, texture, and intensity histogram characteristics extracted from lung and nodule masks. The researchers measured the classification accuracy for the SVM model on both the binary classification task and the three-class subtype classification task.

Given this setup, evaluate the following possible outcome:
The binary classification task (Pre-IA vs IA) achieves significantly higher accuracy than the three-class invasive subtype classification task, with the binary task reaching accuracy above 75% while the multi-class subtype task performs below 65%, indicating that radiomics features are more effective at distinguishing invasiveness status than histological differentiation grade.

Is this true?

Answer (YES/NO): NO